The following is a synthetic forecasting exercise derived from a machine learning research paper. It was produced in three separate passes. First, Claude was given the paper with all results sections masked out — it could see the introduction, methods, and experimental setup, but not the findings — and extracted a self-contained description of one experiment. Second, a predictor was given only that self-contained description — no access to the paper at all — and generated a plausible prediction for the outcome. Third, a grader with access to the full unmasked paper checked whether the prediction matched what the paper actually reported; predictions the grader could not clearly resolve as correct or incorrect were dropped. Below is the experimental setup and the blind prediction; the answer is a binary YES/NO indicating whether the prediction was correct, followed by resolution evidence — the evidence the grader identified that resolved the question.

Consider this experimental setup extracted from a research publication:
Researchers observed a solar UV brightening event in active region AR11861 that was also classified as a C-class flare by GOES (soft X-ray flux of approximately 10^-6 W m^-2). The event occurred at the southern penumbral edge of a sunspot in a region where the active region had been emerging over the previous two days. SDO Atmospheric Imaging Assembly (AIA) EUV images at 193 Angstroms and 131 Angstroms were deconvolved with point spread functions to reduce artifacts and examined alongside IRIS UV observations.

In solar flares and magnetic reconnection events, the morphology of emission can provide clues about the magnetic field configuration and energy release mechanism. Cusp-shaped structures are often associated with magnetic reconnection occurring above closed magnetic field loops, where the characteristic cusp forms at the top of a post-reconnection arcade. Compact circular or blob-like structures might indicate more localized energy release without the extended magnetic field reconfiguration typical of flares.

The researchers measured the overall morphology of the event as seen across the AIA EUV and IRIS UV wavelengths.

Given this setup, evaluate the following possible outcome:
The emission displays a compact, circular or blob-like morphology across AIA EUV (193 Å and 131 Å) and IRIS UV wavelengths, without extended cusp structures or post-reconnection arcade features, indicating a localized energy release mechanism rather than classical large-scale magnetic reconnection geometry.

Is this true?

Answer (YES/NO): NO